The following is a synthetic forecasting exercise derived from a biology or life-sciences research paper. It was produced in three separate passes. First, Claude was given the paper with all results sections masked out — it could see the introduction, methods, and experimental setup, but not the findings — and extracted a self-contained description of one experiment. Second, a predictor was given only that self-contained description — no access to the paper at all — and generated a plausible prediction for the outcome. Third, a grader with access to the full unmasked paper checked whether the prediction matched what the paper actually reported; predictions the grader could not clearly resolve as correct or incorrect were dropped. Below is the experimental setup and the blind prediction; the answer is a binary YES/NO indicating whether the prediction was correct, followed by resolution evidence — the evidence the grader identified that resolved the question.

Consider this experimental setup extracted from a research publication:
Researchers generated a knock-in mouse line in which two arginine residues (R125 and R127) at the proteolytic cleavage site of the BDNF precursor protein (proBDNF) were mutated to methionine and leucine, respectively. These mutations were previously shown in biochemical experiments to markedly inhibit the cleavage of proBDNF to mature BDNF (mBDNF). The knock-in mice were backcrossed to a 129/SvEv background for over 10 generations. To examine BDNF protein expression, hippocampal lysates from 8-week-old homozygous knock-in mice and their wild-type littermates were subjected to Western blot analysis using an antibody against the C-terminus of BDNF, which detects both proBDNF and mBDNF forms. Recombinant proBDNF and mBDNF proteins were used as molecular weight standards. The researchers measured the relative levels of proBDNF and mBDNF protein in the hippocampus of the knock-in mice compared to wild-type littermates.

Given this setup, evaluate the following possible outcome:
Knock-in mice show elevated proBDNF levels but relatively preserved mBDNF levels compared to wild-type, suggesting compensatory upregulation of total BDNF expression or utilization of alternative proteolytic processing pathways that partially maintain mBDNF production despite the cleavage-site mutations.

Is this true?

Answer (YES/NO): NO